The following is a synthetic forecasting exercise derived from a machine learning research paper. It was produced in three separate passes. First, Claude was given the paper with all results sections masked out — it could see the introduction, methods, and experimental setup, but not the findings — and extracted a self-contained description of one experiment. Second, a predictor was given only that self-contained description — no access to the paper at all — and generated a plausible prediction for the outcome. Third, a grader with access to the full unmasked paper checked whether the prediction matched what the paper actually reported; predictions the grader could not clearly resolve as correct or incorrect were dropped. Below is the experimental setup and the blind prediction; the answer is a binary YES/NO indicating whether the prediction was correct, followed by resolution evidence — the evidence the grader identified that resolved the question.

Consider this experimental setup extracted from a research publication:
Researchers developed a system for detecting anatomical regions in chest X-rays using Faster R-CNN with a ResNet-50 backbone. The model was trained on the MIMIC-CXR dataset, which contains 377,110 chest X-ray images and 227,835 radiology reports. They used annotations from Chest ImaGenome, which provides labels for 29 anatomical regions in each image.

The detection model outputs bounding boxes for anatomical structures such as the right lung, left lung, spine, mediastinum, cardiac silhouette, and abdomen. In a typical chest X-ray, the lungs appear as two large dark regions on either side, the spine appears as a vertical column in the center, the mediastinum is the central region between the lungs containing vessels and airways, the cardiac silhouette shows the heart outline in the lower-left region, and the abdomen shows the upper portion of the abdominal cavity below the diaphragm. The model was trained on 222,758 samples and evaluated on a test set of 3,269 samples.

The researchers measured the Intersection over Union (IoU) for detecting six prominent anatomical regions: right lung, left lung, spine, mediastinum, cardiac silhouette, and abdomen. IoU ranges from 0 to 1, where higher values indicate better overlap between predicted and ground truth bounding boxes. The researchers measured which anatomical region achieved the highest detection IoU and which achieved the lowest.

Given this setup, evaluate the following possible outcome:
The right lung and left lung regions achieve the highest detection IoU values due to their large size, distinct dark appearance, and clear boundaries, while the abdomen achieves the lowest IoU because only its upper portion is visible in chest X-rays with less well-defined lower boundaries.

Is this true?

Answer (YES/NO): NO